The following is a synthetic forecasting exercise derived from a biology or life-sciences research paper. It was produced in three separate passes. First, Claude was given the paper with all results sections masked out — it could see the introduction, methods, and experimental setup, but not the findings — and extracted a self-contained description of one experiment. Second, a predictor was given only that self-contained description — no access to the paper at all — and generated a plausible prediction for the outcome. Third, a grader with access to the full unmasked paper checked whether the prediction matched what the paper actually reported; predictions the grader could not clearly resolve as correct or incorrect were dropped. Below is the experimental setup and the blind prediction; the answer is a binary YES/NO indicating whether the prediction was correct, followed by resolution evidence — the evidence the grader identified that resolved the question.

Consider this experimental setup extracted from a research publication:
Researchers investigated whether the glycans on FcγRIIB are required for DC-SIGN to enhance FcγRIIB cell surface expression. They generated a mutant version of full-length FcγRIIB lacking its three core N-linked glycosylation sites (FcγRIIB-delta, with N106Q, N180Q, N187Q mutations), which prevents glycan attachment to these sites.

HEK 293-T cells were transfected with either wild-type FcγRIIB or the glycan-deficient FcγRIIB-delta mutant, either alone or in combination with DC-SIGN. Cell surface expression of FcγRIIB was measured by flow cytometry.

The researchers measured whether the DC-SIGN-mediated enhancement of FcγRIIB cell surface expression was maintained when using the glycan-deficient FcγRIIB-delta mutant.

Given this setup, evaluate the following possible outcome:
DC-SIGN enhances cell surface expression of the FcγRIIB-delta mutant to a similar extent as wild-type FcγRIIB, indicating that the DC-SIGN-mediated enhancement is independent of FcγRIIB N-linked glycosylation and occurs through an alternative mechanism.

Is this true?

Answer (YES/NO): NO